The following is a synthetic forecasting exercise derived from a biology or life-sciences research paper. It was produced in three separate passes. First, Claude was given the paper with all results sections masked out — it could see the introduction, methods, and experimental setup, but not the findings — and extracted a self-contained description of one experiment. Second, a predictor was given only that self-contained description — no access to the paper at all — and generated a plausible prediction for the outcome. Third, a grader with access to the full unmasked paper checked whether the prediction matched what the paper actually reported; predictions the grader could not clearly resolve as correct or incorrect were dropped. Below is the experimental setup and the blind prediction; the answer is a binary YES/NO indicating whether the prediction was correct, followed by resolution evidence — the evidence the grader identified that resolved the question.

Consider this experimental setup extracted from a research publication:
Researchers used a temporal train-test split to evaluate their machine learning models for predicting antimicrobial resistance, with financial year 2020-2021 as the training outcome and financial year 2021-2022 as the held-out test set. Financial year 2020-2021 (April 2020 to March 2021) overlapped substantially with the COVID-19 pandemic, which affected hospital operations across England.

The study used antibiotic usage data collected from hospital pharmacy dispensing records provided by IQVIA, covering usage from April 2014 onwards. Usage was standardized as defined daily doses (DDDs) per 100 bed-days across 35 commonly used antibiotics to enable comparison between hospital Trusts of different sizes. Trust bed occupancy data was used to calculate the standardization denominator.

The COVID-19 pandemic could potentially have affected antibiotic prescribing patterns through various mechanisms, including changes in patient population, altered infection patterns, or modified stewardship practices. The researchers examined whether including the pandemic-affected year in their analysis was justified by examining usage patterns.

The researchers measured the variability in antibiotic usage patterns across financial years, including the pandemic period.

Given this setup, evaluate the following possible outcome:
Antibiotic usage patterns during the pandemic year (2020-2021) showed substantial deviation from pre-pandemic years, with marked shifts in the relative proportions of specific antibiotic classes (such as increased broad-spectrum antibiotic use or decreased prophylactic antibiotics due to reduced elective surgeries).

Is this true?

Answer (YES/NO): NO